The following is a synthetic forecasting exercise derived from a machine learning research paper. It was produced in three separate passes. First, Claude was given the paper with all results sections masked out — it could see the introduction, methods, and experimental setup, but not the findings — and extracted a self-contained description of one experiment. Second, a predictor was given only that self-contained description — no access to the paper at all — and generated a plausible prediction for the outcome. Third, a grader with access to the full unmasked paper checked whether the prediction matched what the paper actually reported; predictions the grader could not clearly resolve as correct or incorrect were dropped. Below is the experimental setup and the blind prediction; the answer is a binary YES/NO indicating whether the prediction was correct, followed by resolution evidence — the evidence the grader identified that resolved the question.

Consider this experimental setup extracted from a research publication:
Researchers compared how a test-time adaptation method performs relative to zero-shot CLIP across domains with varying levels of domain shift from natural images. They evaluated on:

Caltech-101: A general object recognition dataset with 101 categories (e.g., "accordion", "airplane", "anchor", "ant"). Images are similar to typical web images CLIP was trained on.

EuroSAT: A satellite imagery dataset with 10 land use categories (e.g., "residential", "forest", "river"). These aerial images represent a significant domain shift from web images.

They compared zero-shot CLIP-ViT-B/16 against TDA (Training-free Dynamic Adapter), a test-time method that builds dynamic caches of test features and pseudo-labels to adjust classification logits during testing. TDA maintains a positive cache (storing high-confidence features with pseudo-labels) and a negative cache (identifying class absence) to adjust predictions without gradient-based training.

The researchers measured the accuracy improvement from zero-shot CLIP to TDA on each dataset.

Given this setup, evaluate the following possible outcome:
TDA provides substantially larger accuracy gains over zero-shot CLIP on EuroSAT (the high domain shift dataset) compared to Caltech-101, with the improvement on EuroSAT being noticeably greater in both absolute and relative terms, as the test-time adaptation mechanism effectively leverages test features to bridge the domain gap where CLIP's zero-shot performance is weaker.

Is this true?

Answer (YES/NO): YES